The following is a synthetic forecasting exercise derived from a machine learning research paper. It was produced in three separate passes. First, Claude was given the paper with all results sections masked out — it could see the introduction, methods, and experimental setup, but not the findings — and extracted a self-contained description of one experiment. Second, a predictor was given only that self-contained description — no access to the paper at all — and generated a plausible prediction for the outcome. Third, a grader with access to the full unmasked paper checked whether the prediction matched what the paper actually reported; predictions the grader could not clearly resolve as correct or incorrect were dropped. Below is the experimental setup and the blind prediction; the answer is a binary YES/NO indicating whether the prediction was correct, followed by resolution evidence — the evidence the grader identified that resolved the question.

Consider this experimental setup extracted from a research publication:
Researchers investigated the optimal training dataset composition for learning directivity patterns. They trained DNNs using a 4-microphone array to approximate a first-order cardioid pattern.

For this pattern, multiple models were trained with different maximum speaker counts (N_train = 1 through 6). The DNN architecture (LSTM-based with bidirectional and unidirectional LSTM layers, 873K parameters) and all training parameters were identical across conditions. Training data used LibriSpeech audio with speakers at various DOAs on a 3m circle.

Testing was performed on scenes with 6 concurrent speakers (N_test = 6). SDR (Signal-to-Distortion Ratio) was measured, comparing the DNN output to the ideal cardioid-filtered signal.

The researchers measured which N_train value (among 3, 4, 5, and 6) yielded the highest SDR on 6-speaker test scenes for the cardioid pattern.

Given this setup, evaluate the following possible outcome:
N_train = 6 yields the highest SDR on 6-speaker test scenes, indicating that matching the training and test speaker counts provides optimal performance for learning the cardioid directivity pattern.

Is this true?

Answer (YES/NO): NO